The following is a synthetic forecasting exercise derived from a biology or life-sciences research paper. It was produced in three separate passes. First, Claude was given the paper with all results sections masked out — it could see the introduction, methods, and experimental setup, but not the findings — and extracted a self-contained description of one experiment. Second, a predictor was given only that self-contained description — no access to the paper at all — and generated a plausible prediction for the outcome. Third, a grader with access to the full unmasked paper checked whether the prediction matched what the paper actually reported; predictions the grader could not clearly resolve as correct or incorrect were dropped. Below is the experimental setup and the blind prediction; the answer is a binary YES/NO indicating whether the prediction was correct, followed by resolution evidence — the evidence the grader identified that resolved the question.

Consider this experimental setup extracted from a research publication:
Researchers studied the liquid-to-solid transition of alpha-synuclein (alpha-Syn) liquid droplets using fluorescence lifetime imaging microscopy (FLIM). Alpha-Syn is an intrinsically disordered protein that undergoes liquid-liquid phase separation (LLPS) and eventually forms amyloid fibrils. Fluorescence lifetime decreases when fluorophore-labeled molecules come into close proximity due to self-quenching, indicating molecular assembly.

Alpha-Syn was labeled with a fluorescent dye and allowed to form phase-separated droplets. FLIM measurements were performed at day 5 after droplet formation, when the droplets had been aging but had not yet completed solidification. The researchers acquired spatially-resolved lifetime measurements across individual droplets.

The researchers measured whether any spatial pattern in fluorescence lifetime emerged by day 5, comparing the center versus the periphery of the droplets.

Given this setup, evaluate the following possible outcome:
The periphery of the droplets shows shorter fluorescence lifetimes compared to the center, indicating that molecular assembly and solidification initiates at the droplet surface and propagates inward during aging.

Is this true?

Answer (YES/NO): NO